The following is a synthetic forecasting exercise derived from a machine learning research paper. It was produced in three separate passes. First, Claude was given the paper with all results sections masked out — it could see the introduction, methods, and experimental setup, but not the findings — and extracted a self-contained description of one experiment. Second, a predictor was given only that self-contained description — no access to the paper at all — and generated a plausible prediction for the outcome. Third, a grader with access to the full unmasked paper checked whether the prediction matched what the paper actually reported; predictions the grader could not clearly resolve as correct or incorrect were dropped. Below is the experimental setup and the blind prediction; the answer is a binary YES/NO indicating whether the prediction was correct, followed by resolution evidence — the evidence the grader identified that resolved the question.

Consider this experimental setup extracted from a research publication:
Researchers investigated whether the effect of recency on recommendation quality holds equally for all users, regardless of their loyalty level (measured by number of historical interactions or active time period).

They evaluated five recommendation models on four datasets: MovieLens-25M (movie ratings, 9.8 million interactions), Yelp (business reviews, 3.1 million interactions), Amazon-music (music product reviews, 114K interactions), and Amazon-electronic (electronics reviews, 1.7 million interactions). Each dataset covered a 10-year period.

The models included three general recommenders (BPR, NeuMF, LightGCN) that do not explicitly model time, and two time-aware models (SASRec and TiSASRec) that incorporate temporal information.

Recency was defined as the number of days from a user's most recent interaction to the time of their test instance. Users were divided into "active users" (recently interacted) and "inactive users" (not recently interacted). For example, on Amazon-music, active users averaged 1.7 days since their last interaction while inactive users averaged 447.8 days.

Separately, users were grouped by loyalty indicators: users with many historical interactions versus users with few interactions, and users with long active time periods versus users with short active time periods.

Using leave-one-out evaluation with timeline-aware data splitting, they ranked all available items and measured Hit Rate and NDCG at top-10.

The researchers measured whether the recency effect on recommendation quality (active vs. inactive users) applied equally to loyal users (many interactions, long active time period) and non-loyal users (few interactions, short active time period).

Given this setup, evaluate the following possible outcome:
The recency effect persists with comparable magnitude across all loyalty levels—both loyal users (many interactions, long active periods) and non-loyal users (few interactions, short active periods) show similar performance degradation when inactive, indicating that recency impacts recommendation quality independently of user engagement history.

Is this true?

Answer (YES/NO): YES